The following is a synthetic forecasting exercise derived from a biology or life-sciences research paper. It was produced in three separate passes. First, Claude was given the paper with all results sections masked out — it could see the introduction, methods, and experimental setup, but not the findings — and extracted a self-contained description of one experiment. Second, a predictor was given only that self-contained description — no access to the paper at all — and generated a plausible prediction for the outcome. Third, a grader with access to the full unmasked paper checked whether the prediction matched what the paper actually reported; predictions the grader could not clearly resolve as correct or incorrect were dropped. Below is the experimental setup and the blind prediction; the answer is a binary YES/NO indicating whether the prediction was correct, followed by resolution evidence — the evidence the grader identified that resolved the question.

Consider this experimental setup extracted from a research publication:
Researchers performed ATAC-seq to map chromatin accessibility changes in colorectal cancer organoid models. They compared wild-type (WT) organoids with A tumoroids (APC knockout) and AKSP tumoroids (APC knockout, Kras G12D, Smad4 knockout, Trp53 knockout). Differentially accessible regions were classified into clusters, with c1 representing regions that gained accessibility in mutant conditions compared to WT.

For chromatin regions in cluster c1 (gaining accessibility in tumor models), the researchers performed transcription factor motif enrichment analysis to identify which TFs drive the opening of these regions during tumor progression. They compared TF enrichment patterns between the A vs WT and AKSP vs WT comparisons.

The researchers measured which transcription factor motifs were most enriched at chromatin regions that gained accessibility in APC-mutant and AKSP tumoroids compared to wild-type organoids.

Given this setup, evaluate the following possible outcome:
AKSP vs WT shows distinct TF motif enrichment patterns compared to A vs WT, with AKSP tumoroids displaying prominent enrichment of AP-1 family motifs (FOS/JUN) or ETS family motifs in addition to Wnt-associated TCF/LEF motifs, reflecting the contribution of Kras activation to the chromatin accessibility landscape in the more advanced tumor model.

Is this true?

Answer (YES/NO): NO